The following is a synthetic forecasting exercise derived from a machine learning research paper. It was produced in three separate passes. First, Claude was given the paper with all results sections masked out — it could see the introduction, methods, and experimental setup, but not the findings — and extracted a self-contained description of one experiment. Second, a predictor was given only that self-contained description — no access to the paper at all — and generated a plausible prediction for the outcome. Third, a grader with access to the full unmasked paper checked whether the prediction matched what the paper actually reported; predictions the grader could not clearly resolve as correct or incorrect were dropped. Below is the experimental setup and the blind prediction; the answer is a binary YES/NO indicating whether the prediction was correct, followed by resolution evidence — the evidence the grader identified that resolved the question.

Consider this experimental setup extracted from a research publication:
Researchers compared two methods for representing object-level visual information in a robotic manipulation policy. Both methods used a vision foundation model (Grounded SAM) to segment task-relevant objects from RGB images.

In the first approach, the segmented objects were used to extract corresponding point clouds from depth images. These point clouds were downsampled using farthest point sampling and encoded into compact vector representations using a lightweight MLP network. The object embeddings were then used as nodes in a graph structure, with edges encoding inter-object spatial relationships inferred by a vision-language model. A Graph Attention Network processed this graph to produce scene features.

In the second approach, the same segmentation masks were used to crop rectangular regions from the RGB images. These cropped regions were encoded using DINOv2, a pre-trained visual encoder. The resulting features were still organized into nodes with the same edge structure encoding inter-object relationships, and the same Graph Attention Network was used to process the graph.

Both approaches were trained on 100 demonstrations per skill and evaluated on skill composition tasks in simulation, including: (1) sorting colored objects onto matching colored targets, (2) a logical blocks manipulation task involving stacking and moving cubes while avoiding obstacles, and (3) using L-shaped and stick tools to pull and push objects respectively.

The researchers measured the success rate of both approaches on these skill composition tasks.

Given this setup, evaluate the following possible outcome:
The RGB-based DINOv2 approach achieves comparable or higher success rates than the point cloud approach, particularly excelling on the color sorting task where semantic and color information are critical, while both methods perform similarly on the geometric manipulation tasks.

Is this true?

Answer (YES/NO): NO